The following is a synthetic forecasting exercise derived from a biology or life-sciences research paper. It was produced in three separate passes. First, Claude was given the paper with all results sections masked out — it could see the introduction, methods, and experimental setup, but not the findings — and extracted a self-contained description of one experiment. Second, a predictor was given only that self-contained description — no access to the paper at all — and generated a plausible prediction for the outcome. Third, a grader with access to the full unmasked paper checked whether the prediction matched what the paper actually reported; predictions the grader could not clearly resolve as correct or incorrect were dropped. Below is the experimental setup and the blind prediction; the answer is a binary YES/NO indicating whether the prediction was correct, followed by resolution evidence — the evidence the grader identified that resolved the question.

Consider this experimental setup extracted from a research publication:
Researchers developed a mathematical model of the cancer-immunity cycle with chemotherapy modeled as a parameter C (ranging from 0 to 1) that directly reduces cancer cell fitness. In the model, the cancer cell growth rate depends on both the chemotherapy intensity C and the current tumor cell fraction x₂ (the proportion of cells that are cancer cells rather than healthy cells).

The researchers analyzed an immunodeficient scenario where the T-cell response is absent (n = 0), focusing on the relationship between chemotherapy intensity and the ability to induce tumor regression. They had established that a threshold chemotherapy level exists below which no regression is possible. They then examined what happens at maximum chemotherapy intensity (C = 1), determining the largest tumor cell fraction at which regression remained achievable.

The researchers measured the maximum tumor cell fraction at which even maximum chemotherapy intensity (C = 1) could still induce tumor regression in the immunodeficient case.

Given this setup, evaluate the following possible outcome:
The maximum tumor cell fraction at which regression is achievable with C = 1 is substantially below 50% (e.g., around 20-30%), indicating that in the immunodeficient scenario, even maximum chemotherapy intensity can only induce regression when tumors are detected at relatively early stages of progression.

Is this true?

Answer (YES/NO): NO